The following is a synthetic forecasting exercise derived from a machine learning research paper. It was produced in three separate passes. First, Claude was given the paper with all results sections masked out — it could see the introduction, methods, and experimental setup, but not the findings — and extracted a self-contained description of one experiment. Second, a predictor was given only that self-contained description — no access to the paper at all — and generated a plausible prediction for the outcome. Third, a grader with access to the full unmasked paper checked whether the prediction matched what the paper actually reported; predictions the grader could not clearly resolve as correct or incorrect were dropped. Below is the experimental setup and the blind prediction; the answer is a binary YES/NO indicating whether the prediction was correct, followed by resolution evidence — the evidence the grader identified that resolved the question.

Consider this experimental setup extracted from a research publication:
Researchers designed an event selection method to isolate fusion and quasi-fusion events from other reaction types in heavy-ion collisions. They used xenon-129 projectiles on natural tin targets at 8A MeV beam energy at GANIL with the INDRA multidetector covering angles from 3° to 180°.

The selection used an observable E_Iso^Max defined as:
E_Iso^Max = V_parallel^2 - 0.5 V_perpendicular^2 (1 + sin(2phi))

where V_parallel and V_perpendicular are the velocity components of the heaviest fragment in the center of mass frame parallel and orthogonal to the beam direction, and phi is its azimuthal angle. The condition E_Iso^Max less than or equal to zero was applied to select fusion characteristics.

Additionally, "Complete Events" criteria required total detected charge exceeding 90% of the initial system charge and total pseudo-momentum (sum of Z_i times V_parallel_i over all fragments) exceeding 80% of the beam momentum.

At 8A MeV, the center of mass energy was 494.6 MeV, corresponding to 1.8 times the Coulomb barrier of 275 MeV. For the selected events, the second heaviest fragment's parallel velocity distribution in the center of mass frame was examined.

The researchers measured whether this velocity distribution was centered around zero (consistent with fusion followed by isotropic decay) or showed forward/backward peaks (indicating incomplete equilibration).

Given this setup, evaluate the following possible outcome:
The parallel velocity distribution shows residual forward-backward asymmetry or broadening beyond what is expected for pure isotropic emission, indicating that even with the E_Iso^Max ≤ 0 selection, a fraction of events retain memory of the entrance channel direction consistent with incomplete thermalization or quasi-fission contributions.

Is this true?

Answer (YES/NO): NO